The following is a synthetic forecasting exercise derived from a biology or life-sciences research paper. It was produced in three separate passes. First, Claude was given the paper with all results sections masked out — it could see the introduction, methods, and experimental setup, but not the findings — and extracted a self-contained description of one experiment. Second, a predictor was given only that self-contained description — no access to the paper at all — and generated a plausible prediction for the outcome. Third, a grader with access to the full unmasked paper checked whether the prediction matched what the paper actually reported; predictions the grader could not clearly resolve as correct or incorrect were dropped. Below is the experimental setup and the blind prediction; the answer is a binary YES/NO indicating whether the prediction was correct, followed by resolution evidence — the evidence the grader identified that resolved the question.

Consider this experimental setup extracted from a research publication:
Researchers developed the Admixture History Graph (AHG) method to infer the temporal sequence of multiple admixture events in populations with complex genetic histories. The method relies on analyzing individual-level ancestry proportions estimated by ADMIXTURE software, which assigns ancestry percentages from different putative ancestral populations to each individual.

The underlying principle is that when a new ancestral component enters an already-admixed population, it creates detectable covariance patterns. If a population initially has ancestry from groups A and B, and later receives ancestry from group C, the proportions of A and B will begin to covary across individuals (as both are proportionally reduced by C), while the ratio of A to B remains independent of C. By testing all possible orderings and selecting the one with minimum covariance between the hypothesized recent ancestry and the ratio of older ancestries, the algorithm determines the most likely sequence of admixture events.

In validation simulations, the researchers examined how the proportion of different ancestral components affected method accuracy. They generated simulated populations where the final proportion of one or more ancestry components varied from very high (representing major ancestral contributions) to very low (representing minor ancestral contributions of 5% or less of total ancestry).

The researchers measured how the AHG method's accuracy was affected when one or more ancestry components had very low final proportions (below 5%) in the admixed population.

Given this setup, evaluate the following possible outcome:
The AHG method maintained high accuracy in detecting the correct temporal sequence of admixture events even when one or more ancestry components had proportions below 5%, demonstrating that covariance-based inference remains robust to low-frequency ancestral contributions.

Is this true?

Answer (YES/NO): NO